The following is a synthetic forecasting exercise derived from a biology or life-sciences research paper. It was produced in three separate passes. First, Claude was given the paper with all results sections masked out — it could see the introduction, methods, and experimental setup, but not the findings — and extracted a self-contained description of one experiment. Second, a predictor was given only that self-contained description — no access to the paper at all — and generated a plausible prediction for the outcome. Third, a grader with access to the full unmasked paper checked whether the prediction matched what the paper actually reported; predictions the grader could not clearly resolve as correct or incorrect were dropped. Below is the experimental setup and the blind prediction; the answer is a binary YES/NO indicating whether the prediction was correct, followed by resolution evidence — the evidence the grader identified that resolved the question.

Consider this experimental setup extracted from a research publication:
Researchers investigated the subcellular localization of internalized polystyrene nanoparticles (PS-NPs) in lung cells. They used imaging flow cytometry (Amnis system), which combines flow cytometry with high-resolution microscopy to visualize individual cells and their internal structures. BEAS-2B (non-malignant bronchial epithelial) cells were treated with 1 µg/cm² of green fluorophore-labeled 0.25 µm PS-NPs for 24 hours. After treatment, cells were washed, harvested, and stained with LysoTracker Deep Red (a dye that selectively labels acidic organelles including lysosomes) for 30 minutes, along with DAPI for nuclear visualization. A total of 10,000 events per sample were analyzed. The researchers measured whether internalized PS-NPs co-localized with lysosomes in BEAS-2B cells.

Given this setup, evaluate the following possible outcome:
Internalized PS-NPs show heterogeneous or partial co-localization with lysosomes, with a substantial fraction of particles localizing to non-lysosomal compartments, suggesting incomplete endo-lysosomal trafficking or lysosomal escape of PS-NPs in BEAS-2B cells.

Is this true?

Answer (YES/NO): NO